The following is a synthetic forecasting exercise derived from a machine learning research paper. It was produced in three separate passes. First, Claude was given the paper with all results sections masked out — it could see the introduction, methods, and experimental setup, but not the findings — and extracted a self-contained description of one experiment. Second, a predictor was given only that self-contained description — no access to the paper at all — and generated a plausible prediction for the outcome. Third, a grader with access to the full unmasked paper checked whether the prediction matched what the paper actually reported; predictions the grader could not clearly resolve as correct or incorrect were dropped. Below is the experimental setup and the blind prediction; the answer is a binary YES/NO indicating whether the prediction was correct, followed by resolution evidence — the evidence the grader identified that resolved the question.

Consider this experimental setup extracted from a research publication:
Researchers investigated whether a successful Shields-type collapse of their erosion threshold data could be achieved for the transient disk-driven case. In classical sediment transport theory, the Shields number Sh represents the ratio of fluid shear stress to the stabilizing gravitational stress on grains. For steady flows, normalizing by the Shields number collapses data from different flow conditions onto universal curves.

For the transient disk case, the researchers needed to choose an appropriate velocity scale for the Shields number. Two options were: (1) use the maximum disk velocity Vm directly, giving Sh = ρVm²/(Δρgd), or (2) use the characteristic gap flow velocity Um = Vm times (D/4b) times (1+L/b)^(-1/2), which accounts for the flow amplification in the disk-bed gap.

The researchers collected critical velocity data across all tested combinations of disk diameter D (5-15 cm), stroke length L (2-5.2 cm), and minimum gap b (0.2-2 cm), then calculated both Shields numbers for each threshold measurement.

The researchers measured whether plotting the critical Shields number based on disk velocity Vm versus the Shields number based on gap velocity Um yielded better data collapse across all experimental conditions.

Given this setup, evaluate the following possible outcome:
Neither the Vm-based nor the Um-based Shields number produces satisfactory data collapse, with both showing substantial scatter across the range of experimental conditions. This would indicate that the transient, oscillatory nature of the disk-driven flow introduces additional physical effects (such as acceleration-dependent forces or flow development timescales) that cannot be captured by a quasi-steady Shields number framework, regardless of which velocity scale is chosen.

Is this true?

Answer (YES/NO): NO